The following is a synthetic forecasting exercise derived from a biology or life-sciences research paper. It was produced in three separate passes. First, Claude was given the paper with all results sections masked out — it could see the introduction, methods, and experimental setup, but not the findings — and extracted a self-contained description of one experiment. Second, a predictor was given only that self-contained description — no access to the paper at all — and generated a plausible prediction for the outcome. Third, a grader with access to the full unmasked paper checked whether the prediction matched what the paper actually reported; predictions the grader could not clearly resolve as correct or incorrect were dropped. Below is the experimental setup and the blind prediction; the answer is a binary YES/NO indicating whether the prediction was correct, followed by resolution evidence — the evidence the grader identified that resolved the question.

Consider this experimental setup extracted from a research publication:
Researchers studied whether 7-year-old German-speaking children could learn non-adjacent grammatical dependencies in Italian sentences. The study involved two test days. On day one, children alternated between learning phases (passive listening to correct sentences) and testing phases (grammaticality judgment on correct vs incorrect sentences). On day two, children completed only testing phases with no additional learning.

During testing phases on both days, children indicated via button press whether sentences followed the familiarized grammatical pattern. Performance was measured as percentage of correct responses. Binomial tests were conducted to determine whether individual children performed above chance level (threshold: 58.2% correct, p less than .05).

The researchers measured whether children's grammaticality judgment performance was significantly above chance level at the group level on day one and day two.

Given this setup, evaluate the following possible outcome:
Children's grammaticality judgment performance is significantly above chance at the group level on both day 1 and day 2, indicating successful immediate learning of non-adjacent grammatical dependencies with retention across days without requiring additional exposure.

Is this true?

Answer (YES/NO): NO